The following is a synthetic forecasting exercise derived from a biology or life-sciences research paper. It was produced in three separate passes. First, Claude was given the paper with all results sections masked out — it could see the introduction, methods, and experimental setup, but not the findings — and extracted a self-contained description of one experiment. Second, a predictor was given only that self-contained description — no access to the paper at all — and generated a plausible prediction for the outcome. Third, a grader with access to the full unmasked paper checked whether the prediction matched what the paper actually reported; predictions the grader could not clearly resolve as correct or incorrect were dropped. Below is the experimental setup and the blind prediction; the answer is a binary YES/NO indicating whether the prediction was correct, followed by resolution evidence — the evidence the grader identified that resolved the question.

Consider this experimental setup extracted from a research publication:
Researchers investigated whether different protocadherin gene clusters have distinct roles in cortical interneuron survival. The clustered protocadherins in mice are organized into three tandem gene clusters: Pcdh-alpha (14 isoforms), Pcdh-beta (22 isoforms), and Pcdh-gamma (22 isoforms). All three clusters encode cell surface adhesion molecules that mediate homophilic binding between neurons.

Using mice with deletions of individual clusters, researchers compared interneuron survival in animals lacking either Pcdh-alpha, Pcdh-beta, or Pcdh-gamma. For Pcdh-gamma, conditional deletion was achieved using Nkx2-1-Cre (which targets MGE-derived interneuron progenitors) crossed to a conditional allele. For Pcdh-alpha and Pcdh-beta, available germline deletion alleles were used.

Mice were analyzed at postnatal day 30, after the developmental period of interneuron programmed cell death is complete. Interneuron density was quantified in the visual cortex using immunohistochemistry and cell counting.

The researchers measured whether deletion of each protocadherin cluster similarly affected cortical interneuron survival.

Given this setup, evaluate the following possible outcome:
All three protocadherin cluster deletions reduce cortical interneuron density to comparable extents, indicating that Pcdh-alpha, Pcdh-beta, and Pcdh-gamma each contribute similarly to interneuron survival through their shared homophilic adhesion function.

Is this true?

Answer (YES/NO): NO